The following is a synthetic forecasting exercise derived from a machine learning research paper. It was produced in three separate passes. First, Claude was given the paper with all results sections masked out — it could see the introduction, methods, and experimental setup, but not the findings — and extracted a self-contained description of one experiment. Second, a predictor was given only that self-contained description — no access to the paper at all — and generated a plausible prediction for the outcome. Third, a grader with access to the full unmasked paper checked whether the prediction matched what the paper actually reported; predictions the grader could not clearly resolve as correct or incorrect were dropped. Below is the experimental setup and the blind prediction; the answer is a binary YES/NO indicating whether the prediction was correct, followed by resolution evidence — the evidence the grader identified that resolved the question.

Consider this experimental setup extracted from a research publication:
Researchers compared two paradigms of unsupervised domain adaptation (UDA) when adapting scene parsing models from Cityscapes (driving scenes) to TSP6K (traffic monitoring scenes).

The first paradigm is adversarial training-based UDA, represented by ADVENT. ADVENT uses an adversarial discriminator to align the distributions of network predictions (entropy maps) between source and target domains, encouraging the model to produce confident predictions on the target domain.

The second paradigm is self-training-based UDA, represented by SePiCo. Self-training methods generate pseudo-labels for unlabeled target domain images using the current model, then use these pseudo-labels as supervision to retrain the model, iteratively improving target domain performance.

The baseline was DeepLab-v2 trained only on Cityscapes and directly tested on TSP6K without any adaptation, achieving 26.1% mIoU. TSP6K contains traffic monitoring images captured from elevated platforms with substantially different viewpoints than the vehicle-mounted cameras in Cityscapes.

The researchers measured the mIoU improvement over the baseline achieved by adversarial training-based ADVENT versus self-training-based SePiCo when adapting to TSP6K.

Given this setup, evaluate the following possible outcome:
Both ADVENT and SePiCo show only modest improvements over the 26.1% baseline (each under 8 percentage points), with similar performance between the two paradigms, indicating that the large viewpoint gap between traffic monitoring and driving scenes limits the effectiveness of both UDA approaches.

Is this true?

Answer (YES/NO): NO